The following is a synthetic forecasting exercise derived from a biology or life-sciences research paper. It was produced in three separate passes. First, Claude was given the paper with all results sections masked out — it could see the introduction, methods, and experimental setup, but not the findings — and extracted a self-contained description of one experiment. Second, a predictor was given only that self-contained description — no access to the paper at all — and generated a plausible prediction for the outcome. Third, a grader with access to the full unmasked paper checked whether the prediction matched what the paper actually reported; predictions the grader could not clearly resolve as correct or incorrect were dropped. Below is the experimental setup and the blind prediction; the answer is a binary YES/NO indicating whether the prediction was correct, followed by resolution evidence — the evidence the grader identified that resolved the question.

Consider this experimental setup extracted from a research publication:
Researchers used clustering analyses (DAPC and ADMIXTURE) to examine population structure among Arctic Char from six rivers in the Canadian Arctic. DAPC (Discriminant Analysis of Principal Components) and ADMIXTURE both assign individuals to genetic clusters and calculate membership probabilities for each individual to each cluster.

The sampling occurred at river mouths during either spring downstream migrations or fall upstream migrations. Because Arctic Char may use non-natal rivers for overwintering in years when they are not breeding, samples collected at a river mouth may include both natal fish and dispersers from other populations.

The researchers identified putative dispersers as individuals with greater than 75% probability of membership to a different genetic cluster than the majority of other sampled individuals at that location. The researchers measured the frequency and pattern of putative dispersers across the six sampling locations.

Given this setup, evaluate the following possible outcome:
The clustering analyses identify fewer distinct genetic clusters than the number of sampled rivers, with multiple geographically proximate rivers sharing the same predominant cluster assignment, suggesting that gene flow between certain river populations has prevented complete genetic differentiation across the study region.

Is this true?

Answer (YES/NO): YES